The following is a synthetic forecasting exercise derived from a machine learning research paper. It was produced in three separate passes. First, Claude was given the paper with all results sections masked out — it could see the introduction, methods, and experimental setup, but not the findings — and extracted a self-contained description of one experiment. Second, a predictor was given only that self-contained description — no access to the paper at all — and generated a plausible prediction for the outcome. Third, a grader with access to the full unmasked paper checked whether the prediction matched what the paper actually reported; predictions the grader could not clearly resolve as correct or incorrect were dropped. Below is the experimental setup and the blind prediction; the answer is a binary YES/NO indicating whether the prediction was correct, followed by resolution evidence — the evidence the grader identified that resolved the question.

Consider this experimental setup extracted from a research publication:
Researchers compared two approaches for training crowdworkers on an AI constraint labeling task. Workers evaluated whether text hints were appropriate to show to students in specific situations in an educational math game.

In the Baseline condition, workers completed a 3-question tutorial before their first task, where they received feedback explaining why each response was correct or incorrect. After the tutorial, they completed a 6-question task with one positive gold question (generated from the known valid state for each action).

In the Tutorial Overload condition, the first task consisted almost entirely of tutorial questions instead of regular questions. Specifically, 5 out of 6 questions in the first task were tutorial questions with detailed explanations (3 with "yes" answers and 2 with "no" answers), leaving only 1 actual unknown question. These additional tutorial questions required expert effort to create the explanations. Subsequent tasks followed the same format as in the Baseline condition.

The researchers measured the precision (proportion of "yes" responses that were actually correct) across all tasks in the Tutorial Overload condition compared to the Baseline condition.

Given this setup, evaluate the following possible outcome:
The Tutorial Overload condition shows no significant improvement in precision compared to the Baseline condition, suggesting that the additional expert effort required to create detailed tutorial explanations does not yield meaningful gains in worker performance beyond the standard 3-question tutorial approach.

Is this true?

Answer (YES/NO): YES